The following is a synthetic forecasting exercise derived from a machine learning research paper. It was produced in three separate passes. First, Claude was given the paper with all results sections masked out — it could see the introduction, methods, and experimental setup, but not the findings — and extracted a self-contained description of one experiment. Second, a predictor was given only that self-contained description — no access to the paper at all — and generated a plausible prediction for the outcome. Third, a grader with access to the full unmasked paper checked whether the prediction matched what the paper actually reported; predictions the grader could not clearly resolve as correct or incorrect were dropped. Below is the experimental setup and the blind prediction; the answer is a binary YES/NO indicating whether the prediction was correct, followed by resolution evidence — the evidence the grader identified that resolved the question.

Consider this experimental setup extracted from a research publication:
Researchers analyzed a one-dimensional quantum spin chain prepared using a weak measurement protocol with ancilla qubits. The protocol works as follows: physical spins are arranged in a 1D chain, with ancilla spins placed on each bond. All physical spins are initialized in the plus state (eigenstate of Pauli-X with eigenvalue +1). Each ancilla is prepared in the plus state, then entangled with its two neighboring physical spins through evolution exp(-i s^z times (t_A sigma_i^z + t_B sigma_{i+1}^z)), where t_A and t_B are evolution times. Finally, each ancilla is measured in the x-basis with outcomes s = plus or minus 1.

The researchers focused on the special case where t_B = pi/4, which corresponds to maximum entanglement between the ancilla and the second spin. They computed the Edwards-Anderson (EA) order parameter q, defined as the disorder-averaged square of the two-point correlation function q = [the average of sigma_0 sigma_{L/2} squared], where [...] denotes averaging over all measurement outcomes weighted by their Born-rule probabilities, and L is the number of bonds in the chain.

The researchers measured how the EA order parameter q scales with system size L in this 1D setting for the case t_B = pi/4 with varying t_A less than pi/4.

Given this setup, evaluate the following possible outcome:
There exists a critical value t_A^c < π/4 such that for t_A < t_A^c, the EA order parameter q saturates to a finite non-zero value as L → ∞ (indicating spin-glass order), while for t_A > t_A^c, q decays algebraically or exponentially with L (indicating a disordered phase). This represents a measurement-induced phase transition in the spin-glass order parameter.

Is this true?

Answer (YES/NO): NO